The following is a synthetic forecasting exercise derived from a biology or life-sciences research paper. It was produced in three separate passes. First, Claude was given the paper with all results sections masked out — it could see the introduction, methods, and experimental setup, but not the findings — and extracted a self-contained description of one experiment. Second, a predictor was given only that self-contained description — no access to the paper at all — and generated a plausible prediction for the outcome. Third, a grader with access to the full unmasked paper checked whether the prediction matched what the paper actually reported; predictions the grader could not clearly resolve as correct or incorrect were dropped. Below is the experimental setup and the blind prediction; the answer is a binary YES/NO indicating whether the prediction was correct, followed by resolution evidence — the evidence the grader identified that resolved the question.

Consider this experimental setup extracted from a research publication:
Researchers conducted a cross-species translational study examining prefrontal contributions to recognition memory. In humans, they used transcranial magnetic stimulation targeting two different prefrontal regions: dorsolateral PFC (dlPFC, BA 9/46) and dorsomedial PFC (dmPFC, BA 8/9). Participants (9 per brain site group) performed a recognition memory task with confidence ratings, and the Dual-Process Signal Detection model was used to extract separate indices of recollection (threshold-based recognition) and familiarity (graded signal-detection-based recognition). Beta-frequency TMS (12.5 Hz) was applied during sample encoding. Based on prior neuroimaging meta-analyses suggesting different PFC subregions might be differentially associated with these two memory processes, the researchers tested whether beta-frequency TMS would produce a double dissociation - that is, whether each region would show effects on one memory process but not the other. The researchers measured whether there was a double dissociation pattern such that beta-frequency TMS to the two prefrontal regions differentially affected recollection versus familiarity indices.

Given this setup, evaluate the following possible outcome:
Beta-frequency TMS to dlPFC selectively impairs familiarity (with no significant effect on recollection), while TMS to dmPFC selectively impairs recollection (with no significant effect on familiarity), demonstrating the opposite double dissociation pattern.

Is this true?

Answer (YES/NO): NO